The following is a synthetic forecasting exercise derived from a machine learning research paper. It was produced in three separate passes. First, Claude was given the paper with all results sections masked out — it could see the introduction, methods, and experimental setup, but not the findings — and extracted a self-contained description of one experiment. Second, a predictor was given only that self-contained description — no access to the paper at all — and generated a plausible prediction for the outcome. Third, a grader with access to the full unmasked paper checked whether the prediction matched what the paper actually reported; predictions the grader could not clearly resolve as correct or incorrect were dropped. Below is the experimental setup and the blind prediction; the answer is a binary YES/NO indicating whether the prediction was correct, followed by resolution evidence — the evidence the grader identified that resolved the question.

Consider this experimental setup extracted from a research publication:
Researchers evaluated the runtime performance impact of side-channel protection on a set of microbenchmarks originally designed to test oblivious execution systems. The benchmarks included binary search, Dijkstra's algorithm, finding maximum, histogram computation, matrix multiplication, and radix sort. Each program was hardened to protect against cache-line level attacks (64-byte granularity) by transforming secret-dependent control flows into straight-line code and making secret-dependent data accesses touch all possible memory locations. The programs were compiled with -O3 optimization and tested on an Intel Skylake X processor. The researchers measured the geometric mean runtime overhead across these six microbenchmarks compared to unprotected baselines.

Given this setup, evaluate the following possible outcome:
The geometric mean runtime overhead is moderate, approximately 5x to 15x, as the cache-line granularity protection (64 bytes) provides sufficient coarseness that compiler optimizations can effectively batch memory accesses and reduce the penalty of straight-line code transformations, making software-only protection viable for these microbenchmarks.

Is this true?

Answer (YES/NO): NO